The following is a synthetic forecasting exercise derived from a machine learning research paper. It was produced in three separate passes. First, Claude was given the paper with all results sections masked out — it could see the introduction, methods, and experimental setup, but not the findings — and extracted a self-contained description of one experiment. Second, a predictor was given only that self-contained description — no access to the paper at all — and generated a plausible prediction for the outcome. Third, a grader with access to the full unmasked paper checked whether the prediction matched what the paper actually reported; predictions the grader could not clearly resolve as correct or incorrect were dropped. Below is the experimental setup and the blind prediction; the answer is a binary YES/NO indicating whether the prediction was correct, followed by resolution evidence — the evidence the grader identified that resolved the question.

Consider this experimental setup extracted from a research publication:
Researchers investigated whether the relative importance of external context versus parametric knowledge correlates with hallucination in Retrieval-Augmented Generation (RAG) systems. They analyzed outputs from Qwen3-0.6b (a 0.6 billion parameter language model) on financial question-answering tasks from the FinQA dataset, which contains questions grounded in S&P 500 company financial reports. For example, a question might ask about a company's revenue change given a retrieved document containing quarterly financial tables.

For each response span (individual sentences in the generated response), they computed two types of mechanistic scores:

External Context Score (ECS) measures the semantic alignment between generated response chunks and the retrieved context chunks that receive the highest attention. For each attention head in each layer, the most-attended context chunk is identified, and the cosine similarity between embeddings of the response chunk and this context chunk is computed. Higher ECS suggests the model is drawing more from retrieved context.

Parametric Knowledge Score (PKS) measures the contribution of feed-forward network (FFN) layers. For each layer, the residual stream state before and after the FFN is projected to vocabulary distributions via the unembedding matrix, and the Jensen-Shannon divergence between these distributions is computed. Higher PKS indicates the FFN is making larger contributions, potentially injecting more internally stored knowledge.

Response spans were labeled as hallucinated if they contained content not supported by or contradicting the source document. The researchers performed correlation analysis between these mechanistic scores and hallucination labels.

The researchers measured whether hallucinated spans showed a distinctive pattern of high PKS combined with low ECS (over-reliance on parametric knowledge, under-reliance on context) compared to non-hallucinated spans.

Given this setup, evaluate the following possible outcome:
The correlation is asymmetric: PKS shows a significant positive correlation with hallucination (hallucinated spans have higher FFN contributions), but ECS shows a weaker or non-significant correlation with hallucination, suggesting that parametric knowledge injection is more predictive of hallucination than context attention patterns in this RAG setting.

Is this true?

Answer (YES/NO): NO